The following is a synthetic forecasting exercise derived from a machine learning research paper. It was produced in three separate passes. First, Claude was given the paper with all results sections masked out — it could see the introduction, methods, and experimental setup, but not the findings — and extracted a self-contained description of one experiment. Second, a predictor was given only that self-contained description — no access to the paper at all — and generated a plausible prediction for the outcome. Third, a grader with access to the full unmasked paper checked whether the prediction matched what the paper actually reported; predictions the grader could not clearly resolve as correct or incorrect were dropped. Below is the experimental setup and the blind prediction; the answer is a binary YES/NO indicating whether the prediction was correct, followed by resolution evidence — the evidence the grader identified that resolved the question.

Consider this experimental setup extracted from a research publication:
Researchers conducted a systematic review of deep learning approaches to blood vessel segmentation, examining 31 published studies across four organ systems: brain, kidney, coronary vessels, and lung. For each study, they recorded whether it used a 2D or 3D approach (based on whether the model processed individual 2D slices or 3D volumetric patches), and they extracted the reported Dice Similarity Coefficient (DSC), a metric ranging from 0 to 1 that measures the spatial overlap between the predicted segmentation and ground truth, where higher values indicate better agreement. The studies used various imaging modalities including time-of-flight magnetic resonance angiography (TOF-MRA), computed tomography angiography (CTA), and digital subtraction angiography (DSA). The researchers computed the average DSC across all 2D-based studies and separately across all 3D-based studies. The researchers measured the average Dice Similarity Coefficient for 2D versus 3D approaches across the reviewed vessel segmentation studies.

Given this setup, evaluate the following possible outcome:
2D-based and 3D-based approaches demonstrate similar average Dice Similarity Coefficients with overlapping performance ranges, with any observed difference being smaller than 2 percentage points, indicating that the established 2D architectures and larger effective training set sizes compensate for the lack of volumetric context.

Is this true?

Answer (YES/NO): NO